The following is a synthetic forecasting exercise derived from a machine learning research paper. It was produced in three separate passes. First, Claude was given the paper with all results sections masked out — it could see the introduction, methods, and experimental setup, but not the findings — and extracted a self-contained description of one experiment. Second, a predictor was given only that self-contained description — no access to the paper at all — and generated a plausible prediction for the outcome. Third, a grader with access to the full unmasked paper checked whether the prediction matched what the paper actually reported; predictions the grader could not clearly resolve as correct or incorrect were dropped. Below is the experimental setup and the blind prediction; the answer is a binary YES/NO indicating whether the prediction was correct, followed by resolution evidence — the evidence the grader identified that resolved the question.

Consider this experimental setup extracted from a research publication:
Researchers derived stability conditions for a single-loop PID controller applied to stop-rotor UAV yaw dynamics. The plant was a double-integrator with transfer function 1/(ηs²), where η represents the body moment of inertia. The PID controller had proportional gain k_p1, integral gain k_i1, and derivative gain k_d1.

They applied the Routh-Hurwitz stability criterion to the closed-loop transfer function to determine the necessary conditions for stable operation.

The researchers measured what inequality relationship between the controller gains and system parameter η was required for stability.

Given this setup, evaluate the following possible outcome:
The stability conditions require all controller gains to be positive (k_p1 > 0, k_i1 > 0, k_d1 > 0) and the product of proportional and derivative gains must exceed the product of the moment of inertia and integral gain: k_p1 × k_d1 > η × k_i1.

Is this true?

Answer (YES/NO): NO